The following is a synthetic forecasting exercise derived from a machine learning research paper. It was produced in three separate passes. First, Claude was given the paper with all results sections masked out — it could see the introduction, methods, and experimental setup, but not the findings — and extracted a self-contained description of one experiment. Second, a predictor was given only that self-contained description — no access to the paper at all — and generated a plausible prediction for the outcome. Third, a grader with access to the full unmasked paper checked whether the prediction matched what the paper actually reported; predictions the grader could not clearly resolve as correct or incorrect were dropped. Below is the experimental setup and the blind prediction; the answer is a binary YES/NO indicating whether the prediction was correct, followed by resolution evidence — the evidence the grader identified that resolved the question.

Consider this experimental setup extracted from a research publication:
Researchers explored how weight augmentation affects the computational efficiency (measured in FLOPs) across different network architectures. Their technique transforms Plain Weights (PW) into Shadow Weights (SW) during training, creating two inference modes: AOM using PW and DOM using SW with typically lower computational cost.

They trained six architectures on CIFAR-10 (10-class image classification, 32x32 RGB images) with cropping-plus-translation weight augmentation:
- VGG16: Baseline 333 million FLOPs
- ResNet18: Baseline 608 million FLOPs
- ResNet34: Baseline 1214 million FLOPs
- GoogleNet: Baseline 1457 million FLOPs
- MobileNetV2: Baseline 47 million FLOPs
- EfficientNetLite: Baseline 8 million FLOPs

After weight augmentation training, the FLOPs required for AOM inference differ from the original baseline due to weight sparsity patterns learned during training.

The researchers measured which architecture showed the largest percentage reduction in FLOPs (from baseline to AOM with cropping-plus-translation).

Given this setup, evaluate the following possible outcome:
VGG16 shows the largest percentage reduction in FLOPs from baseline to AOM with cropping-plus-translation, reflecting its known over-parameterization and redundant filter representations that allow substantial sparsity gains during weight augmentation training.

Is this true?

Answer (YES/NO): NO